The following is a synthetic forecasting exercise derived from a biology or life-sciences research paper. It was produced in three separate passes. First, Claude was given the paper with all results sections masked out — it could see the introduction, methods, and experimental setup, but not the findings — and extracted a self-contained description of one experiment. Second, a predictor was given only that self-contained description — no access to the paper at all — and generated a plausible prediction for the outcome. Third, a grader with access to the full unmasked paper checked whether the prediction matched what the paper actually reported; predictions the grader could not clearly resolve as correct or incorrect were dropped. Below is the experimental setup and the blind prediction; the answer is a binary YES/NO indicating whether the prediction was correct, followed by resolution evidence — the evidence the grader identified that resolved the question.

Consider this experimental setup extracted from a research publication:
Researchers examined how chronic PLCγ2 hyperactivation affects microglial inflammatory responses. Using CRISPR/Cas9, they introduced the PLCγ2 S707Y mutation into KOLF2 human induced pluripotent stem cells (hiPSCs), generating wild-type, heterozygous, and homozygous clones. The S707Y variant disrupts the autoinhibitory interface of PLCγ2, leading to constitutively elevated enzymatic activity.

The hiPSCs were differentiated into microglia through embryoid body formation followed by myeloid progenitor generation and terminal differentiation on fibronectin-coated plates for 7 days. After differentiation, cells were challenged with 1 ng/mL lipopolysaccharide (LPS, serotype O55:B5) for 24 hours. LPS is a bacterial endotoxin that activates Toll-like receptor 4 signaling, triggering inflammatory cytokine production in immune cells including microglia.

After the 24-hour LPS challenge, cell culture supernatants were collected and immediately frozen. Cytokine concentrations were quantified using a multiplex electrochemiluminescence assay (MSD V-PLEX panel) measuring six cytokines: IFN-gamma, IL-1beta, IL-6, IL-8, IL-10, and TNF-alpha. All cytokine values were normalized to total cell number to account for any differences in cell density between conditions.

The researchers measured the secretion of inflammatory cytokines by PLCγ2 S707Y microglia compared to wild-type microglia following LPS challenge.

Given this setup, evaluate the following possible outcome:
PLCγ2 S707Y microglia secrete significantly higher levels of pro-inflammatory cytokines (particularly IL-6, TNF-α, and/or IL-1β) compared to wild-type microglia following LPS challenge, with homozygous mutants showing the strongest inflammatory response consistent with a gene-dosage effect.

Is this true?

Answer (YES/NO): NO